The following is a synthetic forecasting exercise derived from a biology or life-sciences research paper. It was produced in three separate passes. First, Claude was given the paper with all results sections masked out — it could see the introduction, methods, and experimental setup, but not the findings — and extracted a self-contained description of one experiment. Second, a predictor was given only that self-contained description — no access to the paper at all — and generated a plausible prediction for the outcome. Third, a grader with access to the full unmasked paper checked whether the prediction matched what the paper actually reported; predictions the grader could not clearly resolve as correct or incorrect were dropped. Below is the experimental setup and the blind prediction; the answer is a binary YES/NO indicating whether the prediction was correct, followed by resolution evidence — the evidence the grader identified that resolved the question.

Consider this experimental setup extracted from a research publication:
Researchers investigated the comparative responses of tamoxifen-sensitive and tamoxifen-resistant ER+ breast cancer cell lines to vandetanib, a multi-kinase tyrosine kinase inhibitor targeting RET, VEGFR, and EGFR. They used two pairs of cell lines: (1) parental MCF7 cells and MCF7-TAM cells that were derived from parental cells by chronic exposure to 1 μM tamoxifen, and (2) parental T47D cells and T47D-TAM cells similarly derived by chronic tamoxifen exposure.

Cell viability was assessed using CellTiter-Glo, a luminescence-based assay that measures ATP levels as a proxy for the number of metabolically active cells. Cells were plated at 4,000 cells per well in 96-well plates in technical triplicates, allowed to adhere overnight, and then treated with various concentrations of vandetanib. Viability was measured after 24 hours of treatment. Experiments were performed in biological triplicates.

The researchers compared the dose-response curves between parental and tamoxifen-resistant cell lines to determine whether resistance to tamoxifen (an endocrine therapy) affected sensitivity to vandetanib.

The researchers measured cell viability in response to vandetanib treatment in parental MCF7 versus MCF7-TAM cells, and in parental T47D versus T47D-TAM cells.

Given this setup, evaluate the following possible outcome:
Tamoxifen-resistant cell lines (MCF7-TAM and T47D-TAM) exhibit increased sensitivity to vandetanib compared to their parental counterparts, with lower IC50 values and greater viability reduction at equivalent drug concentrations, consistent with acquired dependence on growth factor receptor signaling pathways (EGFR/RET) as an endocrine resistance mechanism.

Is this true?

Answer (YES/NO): NO